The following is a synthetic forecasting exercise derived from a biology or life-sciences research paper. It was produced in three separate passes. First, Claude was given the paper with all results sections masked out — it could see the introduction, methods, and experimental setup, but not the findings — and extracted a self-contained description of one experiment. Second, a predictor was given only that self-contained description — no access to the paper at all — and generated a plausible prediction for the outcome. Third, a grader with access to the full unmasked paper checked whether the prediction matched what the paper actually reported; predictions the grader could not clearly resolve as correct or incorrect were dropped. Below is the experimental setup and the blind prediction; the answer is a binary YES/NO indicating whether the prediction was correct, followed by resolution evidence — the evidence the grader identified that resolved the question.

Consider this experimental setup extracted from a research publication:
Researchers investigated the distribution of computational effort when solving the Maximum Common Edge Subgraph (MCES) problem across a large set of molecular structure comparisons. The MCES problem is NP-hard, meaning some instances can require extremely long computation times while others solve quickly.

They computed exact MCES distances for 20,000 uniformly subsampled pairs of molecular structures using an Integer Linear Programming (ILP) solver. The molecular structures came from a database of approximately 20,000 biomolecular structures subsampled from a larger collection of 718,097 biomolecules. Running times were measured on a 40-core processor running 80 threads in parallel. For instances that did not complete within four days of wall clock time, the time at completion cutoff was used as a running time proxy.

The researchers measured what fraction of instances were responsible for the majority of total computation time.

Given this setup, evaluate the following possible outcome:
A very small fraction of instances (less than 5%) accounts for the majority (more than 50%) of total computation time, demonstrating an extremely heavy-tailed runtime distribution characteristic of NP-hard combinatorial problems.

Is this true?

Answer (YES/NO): YES